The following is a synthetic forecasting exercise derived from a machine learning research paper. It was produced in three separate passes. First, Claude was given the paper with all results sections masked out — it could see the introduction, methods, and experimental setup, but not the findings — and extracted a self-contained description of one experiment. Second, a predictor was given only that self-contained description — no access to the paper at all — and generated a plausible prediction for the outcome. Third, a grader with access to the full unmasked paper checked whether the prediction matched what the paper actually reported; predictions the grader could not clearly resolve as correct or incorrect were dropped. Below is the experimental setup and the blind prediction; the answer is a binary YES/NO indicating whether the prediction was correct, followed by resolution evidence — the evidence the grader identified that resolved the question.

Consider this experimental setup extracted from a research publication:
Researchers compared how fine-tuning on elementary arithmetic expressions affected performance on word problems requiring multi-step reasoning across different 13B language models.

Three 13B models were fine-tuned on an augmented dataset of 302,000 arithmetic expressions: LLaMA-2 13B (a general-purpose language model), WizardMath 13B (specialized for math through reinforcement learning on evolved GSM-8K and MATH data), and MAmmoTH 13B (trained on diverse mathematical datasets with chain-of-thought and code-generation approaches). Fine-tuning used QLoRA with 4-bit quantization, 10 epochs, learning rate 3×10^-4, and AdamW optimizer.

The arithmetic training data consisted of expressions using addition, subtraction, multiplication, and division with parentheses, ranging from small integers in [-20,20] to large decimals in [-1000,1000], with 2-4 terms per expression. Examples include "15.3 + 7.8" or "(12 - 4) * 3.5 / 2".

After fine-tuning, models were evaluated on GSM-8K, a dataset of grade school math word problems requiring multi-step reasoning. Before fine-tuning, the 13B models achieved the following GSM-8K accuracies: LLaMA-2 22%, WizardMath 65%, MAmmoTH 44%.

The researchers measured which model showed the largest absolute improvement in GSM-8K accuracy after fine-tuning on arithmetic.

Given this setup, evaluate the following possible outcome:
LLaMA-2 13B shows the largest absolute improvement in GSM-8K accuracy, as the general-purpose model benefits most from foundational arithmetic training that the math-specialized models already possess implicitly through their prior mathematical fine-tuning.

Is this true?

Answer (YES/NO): NO